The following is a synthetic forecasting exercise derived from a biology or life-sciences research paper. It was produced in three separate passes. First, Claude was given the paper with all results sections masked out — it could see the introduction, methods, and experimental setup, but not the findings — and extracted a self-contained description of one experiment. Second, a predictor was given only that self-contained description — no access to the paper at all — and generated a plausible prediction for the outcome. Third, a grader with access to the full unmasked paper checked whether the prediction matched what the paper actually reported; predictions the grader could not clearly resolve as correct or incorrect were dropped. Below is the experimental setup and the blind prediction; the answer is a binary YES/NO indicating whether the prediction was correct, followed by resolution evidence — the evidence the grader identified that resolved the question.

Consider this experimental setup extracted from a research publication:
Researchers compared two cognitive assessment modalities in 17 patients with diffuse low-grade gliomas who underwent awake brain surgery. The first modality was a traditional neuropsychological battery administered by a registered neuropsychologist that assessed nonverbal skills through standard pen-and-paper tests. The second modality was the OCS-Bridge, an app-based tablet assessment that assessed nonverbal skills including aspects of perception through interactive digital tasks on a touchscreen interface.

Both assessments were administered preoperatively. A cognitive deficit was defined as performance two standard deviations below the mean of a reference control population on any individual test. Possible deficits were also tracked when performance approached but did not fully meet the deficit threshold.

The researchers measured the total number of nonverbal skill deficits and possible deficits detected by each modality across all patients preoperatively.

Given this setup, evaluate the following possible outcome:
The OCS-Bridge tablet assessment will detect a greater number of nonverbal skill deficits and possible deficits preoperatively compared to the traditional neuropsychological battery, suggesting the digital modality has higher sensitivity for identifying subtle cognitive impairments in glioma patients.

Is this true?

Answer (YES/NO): YES